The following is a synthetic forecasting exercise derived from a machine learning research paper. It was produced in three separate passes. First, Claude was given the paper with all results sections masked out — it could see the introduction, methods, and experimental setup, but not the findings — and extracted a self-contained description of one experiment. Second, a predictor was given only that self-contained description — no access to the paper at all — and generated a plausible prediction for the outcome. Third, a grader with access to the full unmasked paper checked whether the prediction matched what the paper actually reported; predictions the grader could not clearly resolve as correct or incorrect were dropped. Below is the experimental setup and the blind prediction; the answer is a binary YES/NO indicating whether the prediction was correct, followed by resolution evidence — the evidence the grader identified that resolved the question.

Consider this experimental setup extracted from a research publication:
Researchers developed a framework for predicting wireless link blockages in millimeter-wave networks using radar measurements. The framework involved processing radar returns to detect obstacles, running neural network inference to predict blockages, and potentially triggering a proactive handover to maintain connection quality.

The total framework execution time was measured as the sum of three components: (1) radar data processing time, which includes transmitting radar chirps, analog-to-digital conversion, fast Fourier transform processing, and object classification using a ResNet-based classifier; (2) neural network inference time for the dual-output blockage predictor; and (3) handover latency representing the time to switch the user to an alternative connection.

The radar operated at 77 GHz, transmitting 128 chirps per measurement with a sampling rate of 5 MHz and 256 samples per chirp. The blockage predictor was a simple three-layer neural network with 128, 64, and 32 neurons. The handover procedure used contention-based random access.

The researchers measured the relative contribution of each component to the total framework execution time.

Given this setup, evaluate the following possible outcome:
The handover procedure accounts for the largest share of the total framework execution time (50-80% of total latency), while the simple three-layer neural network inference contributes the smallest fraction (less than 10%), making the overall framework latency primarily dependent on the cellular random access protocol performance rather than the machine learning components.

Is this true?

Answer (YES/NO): YES